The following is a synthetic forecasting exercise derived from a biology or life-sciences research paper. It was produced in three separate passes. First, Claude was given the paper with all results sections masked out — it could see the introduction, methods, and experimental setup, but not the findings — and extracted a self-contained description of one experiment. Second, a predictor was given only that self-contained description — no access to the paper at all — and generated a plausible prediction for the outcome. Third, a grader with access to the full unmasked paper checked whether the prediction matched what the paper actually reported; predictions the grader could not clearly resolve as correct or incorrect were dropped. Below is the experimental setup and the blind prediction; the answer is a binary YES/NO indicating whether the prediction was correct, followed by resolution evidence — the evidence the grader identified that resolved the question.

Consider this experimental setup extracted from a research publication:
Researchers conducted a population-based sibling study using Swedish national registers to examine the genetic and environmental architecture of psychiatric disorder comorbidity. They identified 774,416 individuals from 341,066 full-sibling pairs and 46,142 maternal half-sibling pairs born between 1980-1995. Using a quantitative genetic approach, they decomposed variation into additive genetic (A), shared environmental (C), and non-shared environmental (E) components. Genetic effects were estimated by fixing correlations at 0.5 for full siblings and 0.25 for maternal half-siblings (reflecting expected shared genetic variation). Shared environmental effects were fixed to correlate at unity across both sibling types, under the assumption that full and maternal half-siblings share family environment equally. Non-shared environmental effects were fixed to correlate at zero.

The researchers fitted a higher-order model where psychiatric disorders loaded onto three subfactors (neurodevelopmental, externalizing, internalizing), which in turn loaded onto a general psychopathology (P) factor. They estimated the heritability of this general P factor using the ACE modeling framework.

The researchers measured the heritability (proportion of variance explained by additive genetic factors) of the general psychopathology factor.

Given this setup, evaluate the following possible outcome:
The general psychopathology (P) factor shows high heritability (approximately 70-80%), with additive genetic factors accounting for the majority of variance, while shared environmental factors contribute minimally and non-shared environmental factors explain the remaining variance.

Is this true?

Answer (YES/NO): NO